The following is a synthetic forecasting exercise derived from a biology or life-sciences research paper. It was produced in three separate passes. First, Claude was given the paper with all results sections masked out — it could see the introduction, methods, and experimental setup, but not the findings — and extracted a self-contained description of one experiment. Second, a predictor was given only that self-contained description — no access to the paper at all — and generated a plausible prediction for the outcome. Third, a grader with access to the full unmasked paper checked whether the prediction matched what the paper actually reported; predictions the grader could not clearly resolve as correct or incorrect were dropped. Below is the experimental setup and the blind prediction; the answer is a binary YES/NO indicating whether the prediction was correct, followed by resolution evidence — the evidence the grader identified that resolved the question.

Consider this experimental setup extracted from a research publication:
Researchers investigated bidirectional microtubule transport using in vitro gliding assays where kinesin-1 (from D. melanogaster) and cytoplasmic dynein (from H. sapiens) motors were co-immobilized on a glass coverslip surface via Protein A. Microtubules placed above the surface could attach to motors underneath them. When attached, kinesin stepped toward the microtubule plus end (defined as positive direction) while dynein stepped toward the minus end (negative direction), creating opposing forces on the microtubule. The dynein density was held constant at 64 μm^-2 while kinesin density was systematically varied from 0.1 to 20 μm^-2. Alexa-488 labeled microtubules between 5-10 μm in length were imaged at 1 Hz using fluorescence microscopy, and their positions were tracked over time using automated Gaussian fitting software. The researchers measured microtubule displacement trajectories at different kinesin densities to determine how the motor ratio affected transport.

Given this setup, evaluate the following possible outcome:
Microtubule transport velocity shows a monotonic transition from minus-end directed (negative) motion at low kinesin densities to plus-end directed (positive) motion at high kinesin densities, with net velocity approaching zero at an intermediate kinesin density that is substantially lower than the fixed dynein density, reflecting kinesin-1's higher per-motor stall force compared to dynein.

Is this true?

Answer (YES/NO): YES